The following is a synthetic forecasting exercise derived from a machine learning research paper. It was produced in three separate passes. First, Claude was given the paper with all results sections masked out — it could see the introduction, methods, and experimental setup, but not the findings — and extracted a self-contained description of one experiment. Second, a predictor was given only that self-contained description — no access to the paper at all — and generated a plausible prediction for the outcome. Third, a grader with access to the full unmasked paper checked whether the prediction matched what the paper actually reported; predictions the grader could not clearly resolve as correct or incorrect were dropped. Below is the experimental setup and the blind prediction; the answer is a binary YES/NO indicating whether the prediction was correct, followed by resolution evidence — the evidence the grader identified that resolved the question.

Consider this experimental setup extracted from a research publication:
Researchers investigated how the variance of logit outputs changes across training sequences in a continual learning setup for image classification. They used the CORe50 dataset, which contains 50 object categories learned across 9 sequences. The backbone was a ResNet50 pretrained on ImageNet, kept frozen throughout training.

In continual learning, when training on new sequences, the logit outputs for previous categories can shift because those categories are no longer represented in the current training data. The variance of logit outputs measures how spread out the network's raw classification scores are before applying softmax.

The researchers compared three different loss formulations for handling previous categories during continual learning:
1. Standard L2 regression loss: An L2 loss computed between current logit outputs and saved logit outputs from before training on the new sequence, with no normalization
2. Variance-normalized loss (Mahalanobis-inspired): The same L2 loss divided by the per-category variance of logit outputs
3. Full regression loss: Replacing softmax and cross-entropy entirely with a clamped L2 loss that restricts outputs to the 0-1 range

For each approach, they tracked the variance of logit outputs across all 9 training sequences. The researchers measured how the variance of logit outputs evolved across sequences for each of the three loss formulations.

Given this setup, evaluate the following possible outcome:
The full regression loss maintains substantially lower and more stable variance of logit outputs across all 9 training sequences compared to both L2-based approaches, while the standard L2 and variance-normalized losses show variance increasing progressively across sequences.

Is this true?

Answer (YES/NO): NO